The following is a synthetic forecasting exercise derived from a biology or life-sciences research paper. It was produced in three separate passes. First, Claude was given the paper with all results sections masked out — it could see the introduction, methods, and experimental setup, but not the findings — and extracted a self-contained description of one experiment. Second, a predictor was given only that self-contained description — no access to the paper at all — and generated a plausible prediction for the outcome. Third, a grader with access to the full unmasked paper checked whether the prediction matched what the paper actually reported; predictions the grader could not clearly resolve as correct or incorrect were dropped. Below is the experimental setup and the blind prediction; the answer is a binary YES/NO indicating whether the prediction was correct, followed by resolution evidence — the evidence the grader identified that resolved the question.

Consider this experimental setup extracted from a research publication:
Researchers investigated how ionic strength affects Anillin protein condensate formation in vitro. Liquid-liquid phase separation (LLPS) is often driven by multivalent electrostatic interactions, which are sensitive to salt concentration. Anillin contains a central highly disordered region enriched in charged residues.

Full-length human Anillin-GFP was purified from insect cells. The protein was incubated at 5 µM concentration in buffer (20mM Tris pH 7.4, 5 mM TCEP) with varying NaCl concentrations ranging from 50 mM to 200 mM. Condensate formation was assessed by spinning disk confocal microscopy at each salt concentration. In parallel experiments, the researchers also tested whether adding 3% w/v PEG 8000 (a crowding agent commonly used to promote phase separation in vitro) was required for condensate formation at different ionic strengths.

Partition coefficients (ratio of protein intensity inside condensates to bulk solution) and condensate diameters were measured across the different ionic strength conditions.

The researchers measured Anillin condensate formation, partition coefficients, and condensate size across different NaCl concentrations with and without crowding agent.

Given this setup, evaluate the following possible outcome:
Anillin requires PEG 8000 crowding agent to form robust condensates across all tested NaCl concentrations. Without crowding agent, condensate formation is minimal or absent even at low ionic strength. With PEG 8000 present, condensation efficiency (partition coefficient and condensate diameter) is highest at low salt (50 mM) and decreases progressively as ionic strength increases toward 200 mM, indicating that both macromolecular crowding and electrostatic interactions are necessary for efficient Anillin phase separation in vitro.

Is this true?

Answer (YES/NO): NO